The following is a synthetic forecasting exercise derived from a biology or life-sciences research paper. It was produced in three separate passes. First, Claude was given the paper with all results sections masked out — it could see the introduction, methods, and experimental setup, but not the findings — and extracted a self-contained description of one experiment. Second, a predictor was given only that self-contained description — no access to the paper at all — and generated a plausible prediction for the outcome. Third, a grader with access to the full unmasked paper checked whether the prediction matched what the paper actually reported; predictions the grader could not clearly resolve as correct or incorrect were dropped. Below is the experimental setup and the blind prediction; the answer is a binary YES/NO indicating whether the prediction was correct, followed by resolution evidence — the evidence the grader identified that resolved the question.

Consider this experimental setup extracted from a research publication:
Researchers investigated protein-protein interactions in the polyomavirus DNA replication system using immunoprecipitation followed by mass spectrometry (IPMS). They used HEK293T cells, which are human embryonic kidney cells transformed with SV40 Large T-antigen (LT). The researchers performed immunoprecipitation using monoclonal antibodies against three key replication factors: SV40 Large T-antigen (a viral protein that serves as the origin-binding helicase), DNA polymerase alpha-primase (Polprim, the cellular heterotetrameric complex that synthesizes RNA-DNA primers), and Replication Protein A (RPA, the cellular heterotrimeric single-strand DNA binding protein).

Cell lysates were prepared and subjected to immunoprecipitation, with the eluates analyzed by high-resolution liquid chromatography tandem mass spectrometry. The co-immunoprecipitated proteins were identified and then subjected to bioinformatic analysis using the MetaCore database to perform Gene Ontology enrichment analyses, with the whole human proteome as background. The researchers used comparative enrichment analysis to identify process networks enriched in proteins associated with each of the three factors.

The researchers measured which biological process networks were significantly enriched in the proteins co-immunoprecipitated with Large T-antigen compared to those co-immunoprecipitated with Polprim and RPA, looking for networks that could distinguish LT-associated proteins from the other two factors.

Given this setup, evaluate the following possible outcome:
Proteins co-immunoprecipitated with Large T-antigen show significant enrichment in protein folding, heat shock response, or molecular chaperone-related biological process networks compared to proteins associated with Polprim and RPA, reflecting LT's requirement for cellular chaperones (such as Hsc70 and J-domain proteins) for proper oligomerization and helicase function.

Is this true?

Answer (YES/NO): NO